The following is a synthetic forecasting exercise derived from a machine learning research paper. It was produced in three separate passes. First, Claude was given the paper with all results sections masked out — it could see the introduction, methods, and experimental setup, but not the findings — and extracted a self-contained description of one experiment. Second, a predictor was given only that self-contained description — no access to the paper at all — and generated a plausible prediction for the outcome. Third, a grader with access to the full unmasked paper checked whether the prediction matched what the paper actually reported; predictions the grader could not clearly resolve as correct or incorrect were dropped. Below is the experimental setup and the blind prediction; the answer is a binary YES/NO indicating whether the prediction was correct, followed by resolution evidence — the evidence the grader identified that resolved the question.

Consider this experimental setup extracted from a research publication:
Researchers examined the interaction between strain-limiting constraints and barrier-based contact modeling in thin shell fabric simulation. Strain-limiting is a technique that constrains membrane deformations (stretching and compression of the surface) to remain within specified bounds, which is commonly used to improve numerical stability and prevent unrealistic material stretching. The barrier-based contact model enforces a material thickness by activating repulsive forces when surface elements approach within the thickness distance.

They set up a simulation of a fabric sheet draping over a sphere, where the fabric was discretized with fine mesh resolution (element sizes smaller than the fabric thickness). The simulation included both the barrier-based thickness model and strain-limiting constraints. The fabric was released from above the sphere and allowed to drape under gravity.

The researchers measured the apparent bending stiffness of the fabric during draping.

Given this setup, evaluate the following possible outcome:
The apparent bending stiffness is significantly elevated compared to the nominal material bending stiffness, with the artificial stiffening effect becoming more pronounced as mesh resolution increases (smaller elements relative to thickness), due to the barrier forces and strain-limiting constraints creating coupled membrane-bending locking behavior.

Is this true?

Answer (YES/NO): YES